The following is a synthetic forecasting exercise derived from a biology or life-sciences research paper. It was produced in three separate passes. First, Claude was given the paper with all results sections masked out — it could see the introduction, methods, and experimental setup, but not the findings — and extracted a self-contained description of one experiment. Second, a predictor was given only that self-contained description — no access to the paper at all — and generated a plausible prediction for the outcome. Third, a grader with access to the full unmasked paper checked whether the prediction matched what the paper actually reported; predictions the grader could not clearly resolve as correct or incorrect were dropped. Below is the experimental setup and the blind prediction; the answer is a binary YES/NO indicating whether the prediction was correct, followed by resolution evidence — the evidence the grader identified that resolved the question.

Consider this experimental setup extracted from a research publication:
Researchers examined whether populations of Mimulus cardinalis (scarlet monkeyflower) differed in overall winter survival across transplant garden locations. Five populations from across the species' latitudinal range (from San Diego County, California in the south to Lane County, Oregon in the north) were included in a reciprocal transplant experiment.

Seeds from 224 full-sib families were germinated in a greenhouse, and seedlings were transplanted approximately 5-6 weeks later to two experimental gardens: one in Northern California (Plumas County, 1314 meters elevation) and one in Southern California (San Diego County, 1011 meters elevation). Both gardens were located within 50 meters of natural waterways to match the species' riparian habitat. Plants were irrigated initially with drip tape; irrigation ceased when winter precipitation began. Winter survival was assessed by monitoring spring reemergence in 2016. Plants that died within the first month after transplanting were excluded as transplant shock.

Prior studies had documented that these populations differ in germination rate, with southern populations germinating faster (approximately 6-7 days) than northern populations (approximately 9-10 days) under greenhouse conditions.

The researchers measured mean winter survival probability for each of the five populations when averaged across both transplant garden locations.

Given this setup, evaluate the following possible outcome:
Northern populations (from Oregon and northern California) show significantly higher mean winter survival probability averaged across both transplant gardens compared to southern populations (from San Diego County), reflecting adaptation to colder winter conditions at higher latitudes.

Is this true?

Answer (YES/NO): NO